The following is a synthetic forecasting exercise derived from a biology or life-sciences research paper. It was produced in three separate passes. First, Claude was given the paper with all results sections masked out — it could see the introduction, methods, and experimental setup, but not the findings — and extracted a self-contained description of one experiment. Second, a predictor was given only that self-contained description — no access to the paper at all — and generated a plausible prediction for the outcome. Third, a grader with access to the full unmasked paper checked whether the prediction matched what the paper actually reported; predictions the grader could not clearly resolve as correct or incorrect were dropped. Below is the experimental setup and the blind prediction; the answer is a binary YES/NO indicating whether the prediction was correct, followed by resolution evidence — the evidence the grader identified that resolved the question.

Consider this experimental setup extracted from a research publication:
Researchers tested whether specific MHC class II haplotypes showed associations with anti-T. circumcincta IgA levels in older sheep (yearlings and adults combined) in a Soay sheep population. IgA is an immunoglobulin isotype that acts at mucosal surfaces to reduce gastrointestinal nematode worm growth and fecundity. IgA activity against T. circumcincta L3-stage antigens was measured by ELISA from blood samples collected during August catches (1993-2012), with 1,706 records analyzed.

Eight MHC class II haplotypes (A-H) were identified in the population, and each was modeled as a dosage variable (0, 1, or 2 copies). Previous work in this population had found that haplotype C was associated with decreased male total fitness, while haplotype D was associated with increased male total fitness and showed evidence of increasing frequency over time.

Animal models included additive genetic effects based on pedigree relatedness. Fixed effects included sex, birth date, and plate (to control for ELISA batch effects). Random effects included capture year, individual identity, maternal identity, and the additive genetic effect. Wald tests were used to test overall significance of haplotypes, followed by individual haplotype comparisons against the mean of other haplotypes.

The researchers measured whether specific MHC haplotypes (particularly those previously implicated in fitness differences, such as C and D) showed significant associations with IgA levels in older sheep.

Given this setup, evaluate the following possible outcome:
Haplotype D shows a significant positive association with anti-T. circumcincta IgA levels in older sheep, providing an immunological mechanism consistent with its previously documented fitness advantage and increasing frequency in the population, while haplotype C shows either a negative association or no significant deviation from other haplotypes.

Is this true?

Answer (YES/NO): NO